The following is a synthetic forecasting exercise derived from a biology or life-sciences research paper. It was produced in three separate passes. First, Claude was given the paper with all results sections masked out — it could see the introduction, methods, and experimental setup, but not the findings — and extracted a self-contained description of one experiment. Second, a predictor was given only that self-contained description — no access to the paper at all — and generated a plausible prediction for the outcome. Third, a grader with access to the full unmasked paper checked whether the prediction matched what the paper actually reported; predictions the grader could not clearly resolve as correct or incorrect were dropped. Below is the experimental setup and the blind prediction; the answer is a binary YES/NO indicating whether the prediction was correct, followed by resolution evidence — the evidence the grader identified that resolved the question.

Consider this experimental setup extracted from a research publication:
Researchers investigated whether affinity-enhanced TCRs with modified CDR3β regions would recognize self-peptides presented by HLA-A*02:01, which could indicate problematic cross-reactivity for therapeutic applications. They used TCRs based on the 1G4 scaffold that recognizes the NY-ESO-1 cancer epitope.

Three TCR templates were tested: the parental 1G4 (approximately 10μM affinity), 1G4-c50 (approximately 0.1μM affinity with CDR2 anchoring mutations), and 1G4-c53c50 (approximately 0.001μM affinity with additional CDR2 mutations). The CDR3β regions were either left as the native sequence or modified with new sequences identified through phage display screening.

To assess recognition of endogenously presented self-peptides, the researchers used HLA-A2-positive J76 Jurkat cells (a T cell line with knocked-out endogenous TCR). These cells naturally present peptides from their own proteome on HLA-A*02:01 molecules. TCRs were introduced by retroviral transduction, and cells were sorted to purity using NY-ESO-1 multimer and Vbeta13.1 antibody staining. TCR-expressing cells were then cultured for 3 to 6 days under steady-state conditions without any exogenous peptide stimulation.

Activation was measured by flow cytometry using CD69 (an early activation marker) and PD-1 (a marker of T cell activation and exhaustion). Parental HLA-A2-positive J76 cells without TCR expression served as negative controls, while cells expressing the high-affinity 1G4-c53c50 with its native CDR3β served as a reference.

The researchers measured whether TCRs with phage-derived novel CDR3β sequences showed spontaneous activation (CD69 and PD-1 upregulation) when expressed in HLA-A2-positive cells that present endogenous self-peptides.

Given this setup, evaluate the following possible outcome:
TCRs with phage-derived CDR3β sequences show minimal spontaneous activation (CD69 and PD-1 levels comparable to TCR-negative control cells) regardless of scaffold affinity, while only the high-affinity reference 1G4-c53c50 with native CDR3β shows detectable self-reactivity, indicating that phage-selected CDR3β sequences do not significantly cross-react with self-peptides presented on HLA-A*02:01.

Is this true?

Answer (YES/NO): NO